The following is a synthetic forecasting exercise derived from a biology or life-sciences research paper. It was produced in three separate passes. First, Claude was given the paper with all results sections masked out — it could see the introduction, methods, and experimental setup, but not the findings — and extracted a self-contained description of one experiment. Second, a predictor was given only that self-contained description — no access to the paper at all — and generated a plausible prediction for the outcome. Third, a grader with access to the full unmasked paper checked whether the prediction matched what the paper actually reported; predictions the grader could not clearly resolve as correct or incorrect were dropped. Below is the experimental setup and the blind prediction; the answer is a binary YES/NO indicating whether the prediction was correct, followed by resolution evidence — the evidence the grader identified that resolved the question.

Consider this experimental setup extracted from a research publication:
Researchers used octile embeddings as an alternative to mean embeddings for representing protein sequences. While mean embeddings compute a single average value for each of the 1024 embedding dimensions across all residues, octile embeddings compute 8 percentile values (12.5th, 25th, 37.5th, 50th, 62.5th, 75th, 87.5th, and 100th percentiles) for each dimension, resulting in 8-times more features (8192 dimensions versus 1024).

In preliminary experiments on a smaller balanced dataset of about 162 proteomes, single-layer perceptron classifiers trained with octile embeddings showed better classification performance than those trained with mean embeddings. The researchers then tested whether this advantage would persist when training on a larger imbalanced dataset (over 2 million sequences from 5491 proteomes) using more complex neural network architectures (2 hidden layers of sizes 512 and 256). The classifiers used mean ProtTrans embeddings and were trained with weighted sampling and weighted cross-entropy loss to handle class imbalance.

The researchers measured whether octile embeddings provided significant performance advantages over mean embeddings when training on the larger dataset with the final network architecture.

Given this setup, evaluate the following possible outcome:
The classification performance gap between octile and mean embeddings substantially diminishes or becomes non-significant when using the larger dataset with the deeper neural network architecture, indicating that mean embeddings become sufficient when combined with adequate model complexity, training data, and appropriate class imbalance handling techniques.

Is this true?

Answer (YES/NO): YES